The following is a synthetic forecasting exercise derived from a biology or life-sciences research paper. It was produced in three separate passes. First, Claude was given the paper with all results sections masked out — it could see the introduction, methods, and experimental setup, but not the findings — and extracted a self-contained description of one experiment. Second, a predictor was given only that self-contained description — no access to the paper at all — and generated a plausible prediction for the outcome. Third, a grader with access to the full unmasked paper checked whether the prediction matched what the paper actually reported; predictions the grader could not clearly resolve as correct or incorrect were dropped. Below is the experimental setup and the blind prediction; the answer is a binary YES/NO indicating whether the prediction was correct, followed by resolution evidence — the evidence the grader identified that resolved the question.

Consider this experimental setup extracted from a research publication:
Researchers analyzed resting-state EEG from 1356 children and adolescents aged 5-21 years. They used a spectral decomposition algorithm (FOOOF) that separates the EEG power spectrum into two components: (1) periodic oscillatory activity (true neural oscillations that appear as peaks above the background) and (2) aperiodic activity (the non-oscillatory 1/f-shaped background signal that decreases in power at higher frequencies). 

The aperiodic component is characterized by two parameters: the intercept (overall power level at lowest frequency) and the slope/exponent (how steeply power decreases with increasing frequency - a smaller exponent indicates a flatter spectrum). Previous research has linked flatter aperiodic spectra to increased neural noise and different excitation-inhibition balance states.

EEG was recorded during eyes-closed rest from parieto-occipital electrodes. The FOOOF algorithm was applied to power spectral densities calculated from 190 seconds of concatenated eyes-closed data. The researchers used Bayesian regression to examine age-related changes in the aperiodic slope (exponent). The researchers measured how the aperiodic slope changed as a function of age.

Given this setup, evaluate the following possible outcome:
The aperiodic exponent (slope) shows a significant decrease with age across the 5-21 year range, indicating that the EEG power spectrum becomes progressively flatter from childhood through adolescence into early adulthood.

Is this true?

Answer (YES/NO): YES